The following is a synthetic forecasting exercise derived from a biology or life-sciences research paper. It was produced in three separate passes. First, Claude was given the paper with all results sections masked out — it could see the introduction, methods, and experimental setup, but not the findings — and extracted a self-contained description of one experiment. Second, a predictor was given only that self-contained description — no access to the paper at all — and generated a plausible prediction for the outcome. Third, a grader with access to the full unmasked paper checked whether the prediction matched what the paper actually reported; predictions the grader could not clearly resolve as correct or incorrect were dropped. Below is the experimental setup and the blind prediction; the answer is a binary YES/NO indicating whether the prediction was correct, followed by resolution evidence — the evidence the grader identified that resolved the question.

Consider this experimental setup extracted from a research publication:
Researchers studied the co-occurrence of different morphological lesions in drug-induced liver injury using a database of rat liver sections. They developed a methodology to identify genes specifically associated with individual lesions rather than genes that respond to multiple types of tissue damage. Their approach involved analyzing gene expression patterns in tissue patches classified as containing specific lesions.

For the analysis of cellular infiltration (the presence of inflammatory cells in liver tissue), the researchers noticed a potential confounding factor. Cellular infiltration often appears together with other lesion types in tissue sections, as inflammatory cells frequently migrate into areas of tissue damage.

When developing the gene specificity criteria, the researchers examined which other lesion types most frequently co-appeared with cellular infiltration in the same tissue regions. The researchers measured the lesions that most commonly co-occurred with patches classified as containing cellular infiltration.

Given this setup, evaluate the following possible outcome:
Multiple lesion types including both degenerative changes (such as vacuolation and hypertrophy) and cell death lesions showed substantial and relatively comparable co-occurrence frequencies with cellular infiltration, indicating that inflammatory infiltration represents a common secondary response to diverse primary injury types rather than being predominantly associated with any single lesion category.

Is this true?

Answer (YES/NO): NO